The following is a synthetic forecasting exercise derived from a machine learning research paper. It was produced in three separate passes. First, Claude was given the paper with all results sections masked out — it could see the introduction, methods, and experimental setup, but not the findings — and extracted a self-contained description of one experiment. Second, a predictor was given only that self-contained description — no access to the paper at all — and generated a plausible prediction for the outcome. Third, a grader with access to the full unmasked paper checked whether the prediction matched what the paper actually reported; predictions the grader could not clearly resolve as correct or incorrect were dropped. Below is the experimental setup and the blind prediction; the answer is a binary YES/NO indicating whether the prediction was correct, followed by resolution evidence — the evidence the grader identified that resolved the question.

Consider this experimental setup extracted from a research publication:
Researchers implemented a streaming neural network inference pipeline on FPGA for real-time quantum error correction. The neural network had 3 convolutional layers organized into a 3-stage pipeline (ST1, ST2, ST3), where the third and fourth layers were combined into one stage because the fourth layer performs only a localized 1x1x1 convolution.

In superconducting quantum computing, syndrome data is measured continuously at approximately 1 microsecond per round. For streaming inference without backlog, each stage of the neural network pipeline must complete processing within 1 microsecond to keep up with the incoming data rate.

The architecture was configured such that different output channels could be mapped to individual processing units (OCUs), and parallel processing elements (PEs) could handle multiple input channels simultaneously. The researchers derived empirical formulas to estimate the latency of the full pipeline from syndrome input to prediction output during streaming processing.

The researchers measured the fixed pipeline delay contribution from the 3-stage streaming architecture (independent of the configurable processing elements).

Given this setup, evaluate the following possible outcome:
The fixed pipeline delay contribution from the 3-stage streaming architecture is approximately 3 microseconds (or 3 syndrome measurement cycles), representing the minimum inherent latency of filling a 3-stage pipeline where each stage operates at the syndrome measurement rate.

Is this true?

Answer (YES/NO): YES